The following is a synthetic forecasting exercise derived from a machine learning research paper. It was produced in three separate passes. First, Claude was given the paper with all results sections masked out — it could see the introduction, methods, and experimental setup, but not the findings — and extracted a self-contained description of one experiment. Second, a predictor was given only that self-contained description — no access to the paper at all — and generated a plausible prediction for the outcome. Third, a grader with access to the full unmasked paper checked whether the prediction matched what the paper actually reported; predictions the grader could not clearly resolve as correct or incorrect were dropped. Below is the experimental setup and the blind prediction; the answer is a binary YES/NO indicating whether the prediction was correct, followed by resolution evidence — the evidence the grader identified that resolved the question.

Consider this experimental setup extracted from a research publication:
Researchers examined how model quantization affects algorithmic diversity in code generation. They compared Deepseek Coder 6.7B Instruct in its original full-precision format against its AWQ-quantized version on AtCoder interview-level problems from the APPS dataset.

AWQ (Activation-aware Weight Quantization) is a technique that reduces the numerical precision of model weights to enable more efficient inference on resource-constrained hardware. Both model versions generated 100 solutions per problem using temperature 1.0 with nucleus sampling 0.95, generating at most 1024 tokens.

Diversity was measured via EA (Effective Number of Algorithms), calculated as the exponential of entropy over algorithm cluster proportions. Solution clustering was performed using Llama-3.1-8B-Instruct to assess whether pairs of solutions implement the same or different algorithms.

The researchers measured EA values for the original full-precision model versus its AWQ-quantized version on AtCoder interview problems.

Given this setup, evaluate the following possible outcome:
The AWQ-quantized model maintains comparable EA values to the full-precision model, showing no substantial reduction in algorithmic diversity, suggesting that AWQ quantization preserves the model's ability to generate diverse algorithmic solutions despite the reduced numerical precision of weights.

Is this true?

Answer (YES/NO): NO